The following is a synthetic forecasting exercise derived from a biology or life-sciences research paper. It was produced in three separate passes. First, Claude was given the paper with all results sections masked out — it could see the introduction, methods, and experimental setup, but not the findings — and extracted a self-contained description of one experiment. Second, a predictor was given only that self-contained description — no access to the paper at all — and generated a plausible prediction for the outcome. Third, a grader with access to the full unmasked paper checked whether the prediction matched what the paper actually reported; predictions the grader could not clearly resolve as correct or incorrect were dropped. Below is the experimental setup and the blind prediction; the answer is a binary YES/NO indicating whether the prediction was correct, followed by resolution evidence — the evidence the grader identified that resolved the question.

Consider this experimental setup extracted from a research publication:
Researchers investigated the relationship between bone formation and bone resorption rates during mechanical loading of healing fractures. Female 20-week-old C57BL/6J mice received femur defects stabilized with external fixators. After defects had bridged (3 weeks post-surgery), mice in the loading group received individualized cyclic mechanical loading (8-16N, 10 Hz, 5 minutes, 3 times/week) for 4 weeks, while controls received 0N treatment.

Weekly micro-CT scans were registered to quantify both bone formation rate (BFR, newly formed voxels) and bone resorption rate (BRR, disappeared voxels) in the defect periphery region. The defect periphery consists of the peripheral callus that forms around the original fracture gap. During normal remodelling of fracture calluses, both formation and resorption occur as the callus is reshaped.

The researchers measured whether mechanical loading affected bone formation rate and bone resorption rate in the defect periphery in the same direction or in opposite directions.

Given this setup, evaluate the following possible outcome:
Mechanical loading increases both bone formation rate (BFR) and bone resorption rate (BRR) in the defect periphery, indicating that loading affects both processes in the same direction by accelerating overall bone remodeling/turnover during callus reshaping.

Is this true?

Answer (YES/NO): NO